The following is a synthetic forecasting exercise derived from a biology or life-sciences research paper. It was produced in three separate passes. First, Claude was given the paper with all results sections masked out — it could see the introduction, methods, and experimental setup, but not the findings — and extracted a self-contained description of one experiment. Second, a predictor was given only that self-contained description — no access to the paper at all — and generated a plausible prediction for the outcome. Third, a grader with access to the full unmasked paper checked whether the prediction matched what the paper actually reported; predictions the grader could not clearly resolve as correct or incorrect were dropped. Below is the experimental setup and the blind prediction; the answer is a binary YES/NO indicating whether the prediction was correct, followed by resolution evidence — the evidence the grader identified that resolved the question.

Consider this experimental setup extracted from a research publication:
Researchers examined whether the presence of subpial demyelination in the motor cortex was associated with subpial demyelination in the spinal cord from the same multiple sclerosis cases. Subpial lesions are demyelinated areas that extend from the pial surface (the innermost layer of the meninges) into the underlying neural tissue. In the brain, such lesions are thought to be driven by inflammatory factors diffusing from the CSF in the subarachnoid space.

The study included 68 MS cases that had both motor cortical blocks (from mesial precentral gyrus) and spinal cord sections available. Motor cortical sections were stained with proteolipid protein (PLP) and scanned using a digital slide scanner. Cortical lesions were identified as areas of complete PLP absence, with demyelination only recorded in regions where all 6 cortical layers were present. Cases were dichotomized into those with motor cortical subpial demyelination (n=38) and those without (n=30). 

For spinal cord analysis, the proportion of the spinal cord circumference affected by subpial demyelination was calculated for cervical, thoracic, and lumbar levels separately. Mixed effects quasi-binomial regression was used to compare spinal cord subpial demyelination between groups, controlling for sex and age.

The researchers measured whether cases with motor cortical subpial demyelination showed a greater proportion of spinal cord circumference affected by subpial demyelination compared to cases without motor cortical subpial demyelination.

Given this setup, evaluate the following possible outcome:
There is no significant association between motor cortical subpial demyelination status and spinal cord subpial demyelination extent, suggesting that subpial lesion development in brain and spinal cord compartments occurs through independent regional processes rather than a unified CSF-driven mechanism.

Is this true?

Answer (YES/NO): YES